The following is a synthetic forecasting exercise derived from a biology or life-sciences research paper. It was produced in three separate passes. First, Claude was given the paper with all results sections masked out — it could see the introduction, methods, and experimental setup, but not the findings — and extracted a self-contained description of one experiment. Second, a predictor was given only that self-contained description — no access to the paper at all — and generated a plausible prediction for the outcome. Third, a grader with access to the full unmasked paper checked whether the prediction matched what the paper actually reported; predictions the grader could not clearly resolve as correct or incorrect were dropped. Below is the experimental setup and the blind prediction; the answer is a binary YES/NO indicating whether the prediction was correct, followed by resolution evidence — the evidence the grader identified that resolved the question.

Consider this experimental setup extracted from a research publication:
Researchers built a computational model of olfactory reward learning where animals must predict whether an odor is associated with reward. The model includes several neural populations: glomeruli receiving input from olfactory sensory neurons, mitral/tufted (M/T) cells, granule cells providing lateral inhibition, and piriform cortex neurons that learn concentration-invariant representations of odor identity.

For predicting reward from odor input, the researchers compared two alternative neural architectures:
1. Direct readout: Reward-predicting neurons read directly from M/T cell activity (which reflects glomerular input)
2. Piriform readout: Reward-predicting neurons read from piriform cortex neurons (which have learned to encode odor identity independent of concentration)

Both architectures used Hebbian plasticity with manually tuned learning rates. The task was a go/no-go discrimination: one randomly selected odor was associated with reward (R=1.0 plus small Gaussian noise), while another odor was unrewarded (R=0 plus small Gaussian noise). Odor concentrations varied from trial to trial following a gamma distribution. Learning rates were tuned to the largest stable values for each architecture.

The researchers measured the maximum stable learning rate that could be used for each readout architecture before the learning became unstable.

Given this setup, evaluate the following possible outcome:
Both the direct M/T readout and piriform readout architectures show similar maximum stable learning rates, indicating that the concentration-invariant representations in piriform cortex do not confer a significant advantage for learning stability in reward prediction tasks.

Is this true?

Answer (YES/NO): NO